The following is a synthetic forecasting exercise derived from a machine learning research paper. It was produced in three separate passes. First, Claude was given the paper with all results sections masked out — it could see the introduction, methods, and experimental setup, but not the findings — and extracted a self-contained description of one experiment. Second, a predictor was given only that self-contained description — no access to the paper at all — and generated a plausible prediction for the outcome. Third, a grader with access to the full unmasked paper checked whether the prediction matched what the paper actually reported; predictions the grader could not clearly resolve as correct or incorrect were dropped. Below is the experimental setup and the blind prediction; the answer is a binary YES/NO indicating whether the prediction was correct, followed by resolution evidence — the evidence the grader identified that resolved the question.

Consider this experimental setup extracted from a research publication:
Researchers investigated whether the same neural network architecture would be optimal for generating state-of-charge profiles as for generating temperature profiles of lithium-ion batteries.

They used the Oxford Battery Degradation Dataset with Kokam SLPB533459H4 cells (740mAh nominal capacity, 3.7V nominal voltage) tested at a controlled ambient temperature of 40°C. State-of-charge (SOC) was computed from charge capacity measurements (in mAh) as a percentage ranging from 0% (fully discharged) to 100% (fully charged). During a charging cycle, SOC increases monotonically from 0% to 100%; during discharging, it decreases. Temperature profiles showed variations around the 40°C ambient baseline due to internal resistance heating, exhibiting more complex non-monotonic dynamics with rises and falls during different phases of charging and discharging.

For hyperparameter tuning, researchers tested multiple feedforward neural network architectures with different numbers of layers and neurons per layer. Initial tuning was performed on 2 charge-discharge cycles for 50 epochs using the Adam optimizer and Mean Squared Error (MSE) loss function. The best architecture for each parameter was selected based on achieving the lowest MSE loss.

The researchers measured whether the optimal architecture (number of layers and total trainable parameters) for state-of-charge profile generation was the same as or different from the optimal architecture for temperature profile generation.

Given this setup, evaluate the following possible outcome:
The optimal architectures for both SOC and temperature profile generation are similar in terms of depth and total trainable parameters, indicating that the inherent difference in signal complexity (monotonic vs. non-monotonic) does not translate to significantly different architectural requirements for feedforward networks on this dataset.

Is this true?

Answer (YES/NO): YES